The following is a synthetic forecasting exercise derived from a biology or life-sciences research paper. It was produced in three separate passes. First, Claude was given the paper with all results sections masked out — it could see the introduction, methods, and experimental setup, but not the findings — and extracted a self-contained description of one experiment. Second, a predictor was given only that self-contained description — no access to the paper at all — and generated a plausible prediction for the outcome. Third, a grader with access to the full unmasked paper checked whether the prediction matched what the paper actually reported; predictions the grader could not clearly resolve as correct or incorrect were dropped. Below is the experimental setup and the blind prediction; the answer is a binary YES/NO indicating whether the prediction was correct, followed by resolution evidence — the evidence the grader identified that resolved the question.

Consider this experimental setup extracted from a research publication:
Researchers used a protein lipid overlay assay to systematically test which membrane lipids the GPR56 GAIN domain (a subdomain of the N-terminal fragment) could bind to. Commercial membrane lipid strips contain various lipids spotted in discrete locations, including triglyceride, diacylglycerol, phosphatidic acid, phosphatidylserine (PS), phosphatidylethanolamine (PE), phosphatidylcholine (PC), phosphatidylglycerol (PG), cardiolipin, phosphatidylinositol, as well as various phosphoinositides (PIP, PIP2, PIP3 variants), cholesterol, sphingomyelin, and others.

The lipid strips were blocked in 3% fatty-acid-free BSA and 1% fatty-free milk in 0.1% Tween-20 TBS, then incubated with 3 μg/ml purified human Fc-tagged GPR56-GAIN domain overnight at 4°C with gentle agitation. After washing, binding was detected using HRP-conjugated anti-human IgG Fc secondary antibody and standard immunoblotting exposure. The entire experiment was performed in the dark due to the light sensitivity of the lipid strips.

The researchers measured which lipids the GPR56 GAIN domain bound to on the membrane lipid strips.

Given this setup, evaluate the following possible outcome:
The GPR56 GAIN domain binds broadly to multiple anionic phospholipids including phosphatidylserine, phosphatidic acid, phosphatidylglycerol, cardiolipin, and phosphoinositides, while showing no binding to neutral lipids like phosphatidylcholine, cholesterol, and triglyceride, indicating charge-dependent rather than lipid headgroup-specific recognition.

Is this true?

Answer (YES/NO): NO